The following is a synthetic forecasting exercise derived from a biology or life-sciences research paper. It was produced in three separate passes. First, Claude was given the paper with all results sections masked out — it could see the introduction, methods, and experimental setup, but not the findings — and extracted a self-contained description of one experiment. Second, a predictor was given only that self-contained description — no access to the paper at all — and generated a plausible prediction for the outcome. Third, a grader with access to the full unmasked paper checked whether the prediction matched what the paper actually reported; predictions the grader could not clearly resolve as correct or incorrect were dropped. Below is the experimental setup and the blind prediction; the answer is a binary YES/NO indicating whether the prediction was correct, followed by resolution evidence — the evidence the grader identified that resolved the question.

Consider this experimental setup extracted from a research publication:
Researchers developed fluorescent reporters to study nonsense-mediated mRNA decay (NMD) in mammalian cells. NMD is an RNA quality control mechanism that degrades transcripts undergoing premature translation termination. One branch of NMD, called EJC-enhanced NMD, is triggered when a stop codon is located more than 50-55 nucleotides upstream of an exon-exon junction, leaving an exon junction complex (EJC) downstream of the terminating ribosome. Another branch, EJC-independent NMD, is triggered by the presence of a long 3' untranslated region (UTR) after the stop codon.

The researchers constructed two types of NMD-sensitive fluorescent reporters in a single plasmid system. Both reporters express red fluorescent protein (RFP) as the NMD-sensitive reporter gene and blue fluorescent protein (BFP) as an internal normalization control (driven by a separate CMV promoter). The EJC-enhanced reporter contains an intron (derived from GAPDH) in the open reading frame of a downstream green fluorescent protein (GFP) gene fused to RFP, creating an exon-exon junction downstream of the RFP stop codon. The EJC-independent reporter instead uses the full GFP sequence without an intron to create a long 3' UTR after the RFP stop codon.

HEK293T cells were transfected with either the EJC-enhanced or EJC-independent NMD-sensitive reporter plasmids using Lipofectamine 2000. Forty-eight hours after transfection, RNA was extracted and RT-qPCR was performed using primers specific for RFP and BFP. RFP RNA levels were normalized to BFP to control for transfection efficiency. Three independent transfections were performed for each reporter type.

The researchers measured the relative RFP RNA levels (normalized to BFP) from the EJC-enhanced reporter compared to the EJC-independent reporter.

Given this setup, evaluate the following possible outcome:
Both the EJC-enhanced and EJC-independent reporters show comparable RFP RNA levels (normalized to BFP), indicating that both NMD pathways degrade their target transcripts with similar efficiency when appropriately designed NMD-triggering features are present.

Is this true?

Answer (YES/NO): NO